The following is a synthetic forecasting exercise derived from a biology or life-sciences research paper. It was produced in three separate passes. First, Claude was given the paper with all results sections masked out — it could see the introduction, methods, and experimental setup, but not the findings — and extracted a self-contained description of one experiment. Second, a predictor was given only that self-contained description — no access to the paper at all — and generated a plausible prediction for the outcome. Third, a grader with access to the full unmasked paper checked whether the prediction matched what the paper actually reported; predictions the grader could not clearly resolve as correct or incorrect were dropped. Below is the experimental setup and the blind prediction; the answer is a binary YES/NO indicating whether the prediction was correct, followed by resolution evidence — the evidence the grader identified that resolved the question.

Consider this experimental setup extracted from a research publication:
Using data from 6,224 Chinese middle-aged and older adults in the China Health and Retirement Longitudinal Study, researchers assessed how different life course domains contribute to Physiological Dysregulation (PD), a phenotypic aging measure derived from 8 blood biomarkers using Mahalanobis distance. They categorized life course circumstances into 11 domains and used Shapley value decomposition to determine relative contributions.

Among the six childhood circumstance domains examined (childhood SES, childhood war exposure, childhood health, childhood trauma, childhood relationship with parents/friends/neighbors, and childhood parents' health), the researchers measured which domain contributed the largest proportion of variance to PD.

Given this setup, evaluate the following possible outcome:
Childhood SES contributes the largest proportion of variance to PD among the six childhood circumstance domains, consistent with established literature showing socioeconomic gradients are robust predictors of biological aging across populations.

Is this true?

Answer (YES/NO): NO